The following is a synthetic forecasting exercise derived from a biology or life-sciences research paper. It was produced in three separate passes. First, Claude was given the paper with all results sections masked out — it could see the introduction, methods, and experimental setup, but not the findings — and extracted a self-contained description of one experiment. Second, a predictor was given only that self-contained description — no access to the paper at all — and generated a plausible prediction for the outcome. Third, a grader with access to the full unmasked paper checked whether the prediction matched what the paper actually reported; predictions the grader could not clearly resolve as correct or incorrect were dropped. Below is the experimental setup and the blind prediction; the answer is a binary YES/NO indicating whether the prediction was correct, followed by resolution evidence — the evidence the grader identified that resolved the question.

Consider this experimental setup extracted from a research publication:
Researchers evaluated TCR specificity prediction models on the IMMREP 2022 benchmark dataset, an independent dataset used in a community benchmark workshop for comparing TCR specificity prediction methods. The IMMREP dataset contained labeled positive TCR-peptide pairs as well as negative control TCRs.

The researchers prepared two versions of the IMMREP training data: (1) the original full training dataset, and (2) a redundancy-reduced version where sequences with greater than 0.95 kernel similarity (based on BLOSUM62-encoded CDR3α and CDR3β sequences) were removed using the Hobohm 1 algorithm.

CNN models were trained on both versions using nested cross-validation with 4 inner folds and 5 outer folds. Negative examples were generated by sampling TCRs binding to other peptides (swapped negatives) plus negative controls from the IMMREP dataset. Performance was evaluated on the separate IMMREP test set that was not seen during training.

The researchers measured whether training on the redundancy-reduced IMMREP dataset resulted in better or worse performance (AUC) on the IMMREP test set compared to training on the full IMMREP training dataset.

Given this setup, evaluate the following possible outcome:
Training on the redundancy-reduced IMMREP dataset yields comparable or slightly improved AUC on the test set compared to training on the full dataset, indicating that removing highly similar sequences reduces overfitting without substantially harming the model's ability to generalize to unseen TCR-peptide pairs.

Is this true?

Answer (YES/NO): NO